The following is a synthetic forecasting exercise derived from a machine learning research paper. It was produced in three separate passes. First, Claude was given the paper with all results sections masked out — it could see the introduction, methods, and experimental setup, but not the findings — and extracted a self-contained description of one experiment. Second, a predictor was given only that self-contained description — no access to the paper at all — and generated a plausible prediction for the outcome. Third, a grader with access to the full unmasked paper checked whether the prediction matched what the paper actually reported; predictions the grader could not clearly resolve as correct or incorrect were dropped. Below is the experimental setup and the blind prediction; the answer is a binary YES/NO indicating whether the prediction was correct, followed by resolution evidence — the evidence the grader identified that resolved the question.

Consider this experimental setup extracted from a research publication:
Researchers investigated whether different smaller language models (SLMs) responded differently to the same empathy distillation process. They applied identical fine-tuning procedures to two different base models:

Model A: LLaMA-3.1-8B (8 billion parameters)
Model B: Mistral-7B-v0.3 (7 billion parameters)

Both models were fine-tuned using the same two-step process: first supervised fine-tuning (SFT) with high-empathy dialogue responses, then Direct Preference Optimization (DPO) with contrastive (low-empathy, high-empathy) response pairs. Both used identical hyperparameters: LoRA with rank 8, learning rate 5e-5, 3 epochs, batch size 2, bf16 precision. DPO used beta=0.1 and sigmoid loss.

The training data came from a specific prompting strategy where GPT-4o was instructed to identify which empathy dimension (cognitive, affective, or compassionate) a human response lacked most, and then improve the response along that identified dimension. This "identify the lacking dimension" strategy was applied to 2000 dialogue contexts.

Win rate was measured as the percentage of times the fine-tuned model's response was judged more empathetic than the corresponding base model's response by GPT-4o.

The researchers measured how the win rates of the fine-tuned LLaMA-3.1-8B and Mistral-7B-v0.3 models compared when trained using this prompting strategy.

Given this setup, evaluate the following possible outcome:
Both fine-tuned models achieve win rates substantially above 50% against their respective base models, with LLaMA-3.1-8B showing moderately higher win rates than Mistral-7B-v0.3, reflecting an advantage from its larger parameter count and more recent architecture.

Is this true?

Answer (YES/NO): NO